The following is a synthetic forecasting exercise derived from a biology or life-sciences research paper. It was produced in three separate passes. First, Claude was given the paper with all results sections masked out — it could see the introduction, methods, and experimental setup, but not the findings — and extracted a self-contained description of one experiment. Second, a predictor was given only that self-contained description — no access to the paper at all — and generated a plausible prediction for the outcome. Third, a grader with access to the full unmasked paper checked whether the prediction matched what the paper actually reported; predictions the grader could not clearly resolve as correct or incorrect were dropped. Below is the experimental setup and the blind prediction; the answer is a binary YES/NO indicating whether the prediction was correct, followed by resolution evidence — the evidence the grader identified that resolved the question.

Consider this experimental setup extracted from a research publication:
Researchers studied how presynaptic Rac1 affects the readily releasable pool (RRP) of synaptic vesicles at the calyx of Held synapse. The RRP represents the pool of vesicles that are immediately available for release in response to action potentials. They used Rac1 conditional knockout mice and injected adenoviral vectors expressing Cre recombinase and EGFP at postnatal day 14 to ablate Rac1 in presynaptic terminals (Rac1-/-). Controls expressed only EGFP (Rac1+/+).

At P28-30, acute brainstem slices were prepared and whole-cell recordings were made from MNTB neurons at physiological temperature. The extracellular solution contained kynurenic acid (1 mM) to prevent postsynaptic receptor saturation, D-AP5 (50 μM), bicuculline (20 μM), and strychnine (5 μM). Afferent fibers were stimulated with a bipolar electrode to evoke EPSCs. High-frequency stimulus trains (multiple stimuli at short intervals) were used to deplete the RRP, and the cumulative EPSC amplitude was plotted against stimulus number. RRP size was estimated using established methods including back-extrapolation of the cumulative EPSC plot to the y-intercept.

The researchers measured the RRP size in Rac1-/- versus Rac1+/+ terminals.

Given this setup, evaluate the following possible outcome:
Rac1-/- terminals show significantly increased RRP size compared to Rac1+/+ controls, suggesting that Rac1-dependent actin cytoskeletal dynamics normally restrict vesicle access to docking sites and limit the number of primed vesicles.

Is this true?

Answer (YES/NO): NO